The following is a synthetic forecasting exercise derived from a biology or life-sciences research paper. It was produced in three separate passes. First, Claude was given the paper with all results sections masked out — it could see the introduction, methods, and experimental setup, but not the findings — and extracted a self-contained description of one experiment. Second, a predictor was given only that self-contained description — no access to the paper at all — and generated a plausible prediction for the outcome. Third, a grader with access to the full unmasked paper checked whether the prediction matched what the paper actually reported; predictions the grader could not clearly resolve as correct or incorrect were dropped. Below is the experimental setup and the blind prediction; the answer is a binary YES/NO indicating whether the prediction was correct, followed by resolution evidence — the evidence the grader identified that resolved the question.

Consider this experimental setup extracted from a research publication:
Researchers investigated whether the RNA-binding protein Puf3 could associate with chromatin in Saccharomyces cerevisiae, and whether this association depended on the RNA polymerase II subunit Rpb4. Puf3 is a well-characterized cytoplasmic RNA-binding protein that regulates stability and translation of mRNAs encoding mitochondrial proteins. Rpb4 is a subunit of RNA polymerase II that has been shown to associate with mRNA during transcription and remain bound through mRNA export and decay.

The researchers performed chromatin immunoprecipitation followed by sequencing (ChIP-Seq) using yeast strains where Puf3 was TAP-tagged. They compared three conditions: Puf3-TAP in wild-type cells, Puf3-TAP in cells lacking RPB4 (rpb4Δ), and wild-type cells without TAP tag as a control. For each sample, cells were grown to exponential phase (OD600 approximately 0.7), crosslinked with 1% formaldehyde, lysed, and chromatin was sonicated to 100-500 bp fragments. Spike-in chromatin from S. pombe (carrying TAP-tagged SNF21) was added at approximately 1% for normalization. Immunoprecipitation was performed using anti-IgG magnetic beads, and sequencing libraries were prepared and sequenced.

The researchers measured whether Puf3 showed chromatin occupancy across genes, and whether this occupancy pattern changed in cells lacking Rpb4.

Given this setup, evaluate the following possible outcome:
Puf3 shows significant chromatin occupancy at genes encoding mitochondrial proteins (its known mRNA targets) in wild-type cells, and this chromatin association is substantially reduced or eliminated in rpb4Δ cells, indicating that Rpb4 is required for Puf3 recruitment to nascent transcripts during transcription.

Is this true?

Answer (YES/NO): NO